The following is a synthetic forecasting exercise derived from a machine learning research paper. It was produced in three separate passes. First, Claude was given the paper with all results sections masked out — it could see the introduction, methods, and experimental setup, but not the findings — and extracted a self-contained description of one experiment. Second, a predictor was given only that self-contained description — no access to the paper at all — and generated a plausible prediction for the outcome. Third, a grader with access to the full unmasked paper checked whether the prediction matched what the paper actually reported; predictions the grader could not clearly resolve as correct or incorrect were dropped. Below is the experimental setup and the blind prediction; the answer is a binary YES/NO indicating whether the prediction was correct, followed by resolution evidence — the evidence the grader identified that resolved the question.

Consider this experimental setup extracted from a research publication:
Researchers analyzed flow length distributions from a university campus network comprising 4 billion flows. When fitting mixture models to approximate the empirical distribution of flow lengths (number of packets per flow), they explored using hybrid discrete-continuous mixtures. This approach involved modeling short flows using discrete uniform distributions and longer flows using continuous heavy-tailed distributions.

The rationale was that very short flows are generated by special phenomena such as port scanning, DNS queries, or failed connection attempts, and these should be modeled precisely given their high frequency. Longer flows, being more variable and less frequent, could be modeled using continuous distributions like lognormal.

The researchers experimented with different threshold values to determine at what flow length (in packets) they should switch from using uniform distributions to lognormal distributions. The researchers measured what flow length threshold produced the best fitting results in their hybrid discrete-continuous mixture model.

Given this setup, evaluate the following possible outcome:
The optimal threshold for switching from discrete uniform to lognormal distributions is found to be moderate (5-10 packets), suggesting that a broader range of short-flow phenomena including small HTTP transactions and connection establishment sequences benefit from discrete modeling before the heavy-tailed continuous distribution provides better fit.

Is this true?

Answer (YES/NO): YES